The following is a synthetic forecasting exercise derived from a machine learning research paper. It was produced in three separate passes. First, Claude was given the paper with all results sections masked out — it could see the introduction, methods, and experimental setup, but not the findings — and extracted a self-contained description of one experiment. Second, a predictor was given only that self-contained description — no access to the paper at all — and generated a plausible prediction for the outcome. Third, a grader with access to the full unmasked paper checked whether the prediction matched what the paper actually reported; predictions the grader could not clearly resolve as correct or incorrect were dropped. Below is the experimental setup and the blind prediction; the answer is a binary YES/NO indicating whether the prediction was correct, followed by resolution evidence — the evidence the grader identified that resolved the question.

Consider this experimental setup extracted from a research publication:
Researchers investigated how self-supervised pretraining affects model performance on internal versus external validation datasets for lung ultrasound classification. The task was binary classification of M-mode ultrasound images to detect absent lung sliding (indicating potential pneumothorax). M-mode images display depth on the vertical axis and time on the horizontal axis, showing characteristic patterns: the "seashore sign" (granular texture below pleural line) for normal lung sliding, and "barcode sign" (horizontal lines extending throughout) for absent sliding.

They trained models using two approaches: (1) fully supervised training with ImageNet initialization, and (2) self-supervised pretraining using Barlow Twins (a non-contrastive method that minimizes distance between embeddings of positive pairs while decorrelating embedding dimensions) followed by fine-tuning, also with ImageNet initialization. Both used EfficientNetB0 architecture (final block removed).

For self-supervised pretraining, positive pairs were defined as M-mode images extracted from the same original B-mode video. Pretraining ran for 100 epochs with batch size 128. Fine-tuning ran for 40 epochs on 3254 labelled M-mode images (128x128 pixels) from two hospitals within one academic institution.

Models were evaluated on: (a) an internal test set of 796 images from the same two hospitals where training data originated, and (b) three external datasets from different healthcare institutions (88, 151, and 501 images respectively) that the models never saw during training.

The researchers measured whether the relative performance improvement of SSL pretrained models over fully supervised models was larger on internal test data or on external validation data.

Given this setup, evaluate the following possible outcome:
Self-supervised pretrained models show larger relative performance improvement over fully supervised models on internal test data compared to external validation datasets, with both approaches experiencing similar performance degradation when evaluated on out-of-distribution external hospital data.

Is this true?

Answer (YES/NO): YES